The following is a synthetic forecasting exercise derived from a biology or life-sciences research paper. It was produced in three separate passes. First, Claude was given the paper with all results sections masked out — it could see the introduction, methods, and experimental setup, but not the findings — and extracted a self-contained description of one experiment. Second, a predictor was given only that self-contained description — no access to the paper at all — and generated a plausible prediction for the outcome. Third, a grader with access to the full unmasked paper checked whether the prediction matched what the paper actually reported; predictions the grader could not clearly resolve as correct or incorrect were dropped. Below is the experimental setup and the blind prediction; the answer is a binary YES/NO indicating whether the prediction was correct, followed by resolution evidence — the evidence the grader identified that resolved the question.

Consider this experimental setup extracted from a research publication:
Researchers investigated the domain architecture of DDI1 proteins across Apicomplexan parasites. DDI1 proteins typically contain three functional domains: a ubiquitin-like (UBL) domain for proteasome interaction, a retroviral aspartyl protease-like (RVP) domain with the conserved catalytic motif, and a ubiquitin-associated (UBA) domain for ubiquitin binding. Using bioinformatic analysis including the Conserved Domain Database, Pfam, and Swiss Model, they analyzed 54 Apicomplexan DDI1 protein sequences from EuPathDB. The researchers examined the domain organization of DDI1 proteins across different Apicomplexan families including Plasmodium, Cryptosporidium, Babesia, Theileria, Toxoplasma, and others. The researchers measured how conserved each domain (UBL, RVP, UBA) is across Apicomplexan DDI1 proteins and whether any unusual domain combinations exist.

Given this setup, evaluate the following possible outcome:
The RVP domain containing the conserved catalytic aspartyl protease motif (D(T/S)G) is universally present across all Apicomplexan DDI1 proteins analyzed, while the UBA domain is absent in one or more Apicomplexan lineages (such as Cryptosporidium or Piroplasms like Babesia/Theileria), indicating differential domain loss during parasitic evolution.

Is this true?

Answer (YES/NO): NO